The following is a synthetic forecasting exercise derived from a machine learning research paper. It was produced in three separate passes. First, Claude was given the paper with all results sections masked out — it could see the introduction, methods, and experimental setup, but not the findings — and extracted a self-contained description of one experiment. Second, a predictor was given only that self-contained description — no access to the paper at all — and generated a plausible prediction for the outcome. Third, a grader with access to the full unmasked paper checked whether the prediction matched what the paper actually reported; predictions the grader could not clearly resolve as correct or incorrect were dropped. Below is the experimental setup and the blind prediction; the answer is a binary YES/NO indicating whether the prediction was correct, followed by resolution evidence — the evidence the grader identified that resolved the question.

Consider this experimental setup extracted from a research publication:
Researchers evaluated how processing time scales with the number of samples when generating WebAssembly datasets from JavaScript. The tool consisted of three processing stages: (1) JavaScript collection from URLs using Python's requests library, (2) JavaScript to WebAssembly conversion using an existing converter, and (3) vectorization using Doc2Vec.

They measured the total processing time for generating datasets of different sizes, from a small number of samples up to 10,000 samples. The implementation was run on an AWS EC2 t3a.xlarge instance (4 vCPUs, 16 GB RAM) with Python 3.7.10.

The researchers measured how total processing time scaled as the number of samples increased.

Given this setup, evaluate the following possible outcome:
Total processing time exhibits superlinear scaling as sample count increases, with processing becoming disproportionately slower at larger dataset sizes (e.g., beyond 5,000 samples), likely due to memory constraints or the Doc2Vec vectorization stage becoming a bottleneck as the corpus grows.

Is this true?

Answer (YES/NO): NO